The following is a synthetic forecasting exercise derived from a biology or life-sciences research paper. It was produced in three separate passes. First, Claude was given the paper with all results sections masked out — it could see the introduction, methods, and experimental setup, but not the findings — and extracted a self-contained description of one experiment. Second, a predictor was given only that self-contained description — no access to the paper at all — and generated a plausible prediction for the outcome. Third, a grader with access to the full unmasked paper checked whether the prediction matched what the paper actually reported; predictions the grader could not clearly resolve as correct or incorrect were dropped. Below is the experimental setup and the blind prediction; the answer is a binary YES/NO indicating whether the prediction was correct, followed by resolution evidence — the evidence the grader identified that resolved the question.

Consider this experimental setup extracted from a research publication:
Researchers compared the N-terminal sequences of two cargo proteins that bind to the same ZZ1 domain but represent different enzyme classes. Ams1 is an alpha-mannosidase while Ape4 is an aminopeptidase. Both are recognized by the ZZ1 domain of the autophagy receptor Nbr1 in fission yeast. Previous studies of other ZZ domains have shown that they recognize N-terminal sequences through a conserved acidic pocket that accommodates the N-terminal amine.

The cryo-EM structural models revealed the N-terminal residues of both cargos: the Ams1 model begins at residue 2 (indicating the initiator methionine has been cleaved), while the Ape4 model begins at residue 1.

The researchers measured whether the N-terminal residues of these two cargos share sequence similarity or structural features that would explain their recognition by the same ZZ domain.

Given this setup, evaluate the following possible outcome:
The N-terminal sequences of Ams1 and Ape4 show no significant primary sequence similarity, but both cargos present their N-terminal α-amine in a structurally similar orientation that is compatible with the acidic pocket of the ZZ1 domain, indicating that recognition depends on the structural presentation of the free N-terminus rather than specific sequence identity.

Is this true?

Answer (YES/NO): NO